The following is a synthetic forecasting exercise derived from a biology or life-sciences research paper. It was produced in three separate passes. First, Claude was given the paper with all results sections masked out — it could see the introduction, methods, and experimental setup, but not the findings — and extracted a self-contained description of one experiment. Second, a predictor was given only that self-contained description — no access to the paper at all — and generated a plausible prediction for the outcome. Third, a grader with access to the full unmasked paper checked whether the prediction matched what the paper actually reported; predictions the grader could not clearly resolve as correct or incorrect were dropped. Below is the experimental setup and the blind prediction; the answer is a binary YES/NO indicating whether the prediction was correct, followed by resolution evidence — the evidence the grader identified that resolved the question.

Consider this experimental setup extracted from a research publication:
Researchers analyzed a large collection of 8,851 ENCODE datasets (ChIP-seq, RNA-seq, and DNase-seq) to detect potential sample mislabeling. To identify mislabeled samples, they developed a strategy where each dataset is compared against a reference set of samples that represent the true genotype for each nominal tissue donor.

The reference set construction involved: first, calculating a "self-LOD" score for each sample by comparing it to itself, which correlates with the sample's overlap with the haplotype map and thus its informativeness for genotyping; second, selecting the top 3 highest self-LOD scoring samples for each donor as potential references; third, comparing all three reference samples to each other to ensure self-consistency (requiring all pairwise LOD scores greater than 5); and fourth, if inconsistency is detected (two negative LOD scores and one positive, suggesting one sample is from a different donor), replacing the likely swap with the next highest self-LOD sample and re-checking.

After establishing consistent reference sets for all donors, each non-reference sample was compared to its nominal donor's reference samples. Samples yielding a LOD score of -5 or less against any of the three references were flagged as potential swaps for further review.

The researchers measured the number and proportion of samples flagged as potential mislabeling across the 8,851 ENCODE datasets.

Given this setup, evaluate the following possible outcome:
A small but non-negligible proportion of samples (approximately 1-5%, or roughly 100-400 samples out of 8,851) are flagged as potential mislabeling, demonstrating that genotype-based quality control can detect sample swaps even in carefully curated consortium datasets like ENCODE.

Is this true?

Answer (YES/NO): YES